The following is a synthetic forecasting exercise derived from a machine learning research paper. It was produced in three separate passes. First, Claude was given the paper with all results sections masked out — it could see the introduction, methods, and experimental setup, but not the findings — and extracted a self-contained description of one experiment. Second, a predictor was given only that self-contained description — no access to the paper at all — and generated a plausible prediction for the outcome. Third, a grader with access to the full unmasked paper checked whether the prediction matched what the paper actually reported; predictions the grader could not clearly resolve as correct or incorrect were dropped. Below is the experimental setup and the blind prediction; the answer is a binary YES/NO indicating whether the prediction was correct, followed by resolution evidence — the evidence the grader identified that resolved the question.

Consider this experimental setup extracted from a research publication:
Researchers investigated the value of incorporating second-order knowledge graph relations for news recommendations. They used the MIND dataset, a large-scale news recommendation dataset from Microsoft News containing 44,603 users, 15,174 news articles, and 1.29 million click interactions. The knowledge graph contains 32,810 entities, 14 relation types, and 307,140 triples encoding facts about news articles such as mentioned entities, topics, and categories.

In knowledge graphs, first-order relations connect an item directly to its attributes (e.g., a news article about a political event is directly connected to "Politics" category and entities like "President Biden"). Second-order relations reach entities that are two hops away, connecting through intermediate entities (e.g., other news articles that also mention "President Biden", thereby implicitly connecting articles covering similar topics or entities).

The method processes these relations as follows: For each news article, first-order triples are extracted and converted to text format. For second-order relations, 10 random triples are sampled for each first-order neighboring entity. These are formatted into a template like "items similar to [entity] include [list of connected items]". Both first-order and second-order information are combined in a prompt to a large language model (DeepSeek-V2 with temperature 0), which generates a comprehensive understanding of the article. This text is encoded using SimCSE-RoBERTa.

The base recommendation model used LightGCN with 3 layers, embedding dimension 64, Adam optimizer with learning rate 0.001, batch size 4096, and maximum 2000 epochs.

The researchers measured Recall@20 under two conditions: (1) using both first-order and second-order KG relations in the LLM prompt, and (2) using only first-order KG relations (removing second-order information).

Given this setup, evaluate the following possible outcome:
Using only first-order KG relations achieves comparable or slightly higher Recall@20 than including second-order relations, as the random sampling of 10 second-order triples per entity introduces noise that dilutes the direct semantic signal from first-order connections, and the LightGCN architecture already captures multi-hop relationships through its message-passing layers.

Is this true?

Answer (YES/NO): NO